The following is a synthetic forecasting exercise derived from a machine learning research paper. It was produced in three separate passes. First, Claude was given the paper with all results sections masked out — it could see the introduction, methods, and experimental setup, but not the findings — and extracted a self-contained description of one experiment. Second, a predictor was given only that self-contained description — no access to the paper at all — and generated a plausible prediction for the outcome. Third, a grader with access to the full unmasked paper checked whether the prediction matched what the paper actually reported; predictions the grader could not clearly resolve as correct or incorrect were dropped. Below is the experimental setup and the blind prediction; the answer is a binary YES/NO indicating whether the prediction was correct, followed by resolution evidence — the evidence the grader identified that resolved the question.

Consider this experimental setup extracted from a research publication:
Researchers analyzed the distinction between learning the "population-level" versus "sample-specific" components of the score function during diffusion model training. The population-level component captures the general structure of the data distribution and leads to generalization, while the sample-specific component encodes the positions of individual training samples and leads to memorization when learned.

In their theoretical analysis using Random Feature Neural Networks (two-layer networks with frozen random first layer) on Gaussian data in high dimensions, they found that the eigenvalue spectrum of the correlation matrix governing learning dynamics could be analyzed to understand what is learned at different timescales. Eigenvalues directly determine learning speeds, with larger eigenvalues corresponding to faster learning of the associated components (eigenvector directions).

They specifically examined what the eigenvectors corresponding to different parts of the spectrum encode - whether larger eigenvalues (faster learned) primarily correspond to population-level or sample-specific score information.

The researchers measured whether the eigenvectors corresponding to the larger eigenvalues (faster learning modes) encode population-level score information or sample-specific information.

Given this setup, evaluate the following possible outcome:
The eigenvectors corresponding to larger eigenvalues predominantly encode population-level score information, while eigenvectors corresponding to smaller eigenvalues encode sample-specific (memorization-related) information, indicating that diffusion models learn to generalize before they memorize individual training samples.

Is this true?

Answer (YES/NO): YES